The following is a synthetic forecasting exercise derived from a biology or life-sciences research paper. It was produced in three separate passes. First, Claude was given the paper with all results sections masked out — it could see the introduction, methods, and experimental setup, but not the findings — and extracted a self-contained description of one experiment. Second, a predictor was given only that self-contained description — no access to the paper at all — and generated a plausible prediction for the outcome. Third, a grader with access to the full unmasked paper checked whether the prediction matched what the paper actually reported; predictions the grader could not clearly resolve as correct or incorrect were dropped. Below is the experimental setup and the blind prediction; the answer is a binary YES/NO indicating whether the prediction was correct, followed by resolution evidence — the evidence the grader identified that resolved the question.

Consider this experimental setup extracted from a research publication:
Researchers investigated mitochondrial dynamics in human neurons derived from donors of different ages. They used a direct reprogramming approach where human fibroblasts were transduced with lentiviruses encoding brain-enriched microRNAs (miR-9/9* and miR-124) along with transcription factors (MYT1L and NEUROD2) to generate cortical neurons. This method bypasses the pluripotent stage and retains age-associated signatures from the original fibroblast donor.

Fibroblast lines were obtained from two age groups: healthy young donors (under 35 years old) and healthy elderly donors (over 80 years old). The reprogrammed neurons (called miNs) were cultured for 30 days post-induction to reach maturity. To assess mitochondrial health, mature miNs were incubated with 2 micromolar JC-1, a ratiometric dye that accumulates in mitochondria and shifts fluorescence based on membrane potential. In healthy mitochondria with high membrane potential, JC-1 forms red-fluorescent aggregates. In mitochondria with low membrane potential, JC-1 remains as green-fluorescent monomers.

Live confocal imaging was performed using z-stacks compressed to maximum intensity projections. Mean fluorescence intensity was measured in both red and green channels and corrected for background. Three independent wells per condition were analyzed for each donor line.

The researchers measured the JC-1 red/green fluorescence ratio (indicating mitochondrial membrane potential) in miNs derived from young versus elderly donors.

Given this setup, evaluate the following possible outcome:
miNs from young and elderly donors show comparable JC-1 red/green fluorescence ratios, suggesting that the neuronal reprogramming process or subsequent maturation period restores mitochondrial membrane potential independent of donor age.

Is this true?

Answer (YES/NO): NO